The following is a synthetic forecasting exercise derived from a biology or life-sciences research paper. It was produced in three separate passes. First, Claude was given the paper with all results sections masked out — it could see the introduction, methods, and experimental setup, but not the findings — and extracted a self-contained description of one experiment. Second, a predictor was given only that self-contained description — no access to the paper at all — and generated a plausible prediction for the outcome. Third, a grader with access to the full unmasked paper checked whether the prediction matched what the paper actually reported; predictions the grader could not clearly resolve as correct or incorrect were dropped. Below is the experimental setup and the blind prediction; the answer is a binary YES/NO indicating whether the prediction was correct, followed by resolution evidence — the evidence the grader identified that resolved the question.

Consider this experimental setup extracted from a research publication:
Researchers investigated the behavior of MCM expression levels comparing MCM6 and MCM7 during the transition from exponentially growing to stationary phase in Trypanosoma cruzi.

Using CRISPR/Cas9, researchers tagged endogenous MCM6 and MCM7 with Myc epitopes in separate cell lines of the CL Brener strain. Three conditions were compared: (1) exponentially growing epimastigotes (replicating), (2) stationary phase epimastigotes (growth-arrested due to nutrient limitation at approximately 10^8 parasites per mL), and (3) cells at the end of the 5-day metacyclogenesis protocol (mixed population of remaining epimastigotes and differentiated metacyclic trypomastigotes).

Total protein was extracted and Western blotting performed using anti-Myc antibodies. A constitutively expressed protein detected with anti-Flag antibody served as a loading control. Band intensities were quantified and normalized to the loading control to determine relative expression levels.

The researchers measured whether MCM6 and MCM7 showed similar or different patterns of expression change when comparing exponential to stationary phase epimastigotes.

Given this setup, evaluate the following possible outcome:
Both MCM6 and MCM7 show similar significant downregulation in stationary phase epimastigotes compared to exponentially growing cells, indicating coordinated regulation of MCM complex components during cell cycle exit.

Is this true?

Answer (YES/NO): NO